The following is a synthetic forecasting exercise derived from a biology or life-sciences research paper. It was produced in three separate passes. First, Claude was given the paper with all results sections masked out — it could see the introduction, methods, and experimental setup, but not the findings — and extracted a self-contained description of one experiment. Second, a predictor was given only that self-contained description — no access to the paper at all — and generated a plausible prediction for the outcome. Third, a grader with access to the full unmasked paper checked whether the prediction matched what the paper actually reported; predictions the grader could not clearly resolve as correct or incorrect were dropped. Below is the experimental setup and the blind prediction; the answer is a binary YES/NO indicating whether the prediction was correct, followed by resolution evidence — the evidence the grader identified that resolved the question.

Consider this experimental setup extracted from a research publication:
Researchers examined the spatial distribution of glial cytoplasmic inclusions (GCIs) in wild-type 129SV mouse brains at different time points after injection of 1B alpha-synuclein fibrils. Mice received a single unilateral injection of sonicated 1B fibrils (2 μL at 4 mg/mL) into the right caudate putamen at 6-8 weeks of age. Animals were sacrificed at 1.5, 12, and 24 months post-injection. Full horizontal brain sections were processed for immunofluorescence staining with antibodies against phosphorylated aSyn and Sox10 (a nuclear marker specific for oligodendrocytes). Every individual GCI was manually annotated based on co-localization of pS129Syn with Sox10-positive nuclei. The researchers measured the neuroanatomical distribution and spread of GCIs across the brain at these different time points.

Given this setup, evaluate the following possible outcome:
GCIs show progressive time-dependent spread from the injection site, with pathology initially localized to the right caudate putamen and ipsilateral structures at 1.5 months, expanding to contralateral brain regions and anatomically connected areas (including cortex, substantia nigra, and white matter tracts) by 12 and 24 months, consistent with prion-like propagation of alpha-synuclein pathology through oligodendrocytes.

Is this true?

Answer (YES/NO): YES